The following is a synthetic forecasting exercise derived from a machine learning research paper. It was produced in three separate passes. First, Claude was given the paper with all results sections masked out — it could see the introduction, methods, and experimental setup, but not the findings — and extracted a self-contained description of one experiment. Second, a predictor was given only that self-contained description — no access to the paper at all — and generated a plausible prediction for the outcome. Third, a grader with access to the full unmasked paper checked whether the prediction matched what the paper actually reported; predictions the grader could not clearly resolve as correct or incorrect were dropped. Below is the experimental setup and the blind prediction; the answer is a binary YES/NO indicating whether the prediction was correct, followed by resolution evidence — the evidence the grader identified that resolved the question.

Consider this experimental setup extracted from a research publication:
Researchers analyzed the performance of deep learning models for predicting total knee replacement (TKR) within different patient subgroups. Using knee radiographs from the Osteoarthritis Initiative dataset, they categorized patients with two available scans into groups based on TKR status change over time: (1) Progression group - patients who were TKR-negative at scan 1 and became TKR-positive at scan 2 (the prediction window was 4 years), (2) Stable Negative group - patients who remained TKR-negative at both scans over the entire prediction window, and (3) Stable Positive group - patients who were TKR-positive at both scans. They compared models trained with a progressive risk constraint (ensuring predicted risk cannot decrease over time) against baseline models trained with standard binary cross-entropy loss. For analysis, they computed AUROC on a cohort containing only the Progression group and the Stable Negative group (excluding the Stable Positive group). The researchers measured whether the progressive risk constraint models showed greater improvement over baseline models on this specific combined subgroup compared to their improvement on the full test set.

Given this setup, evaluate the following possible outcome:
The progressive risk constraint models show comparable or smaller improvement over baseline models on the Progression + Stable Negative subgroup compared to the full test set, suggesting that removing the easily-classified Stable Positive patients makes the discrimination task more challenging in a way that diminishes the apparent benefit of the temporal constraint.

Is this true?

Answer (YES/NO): NO